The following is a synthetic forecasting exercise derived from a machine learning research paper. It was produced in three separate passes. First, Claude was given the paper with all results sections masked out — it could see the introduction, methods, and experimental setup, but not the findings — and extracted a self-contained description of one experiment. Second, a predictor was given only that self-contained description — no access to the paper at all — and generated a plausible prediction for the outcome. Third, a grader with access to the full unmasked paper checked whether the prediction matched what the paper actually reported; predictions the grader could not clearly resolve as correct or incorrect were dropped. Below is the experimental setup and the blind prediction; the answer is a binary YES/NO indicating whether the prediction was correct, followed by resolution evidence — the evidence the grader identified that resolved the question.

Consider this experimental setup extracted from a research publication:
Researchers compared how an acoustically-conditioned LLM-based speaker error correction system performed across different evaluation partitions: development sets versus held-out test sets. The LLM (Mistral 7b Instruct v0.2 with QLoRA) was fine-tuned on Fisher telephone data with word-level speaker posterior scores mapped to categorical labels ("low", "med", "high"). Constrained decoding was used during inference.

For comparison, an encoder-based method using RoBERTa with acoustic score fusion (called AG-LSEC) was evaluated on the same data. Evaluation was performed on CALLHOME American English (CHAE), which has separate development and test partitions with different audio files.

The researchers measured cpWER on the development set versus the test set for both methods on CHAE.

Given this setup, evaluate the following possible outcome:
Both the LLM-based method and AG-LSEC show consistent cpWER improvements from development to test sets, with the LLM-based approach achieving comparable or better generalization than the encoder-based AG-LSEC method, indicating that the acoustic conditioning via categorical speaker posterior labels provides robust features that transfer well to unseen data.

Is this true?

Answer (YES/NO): NO